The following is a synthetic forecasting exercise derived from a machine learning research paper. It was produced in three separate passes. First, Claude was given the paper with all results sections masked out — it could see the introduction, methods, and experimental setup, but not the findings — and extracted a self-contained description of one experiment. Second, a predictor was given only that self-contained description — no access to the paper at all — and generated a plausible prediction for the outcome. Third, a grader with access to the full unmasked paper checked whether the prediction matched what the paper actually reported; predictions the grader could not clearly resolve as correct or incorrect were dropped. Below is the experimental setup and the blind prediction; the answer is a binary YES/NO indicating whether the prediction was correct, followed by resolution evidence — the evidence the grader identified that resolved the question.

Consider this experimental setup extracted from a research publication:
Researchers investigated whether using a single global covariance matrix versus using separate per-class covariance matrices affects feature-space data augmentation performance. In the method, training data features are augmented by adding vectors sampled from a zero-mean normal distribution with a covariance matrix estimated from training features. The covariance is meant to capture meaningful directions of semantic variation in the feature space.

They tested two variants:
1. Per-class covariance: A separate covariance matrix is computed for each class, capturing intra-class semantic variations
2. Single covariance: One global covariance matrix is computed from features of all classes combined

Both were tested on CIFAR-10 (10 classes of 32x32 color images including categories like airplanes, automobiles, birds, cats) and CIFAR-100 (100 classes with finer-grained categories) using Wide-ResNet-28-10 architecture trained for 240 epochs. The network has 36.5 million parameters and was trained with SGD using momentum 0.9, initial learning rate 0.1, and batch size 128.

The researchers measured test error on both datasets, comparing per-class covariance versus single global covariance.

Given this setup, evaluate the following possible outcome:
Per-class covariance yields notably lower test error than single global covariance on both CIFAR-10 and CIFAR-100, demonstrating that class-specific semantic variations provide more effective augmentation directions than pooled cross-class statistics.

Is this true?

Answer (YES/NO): YES